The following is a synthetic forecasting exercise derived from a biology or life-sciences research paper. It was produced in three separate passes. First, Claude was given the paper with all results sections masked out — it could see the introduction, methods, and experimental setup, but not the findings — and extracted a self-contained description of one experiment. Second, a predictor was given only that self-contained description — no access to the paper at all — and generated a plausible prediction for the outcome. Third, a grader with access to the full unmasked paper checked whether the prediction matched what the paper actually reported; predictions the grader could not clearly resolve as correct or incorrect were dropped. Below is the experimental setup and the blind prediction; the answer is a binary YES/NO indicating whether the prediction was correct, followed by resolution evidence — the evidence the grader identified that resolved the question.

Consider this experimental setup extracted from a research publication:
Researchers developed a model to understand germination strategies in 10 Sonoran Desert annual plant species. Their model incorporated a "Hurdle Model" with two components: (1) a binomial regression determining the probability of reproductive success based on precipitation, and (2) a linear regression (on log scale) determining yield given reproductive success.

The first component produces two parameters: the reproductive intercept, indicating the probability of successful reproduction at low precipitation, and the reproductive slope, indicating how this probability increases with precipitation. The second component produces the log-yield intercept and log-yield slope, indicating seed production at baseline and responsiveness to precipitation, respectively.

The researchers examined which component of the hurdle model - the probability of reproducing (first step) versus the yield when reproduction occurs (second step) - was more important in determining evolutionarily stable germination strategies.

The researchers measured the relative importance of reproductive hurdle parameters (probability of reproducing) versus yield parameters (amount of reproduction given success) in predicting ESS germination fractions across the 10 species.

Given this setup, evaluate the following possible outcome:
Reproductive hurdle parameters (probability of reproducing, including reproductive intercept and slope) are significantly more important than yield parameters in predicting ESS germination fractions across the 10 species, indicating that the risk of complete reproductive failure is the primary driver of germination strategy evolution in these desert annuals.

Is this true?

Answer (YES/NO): NO